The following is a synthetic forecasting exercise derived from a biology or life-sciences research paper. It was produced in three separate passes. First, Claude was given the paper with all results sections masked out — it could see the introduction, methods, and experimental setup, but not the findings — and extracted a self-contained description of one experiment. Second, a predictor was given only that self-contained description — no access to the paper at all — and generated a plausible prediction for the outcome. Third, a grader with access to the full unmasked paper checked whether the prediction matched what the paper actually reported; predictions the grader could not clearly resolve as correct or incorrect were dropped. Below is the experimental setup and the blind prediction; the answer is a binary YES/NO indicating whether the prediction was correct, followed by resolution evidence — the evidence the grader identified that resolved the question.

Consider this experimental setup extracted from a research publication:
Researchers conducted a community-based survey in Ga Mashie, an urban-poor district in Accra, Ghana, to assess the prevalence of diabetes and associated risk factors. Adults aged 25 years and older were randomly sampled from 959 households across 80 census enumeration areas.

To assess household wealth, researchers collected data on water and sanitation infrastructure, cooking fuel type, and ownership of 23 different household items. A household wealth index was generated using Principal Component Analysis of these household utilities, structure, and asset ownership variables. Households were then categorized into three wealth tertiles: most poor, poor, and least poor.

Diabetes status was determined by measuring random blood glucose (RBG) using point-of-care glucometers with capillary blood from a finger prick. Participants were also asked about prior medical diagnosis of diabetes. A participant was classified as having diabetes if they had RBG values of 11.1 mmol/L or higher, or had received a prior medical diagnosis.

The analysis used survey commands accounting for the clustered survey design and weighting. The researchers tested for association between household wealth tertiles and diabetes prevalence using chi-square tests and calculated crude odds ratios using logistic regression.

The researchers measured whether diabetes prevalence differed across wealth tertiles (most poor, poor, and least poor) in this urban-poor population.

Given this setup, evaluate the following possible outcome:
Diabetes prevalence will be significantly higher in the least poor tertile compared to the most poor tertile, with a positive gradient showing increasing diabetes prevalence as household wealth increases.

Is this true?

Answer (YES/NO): NO